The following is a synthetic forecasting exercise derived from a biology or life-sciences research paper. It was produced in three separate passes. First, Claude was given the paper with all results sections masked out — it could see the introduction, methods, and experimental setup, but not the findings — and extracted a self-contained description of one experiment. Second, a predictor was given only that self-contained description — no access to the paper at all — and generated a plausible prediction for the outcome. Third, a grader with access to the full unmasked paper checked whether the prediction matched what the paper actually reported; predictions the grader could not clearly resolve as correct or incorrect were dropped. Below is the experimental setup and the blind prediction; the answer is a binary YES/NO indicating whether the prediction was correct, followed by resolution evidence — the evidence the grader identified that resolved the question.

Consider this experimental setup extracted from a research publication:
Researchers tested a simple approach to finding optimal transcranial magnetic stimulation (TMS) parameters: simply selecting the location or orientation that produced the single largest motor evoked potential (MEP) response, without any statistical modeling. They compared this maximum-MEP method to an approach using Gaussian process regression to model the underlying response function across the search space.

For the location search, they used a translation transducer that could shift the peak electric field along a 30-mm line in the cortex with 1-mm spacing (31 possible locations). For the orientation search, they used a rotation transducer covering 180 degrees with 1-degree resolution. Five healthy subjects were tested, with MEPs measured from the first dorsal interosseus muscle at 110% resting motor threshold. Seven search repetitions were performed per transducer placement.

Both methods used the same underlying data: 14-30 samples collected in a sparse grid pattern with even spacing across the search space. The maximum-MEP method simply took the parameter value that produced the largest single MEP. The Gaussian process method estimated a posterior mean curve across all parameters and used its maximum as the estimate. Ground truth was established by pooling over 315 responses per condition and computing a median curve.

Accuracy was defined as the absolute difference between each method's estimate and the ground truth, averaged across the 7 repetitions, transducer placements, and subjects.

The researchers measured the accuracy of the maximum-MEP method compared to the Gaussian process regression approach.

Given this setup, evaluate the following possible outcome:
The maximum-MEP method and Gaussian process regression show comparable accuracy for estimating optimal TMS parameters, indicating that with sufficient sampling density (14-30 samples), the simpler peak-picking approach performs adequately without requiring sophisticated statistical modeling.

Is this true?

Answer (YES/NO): YES